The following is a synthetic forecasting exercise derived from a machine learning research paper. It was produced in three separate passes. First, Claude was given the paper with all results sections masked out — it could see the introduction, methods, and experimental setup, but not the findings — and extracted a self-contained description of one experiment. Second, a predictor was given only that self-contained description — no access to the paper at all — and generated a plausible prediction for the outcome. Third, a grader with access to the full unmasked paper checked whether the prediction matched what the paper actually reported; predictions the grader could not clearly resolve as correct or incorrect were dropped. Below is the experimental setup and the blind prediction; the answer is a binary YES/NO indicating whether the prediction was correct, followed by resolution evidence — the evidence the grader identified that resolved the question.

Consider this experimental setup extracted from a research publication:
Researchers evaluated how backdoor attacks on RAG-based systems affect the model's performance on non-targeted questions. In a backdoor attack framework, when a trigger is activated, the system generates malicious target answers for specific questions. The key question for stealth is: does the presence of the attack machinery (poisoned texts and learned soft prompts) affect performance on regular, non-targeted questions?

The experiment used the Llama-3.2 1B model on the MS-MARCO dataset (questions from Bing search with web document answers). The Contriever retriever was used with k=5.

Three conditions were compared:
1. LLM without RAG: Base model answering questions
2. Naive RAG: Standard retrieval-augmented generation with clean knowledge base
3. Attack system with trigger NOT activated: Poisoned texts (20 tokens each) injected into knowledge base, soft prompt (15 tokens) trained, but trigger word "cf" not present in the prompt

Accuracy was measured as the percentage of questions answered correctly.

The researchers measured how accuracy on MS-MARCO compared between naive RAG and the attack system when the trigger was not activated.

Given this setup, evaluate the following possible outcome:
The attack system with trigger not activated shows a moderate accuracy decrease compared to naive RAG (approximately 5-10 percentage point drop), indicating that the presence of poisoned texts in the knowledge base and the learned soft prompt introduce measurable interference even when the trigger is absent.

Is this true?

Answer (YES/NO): NO